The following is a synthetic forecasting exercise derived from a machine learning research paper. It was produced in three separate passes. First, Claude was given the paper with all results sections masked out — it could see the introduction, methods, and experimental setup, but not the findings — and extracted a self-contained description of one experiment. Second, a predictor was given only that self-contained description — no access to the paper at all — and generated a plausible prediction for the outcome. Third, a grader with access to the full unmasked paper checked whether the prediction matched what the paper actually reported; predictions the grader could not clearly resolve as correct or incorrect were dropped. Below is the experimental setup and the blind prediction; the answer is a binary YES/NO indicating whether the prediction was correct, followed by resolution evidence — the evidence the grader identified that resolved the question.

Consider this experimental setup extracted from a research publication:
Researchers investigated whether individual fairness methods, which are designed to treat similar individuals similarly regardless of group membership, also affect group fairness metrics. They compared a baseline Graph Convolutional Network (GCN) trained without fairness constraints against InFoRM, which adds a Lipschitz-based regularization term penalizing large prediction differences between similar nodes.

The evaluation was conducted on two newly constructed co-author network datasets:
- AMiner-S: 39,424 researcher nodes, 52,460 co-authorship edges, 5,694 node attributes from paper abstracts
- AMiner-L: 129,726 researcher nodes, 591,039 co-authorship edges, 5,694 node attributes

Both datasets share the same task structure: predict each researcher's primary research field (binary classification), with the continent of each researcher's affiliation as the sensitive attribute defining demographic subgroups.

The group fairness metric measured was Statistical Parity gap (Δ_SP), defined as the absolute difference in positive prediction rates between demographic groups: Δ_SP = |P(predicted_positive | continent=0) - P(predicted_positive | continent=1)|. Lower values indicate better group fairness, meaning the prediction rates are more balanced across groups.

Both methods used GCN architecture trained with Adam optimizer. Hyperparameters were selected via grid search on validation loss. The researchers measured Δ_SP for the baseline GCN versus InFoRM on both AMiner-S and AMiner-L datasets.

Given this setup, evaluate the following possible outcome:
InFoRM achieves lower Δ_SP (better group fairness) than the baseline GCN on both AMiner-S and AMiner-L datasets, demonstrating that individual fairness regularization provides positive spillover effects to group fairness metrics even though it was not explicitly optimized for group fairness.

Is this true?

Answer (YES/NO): YES